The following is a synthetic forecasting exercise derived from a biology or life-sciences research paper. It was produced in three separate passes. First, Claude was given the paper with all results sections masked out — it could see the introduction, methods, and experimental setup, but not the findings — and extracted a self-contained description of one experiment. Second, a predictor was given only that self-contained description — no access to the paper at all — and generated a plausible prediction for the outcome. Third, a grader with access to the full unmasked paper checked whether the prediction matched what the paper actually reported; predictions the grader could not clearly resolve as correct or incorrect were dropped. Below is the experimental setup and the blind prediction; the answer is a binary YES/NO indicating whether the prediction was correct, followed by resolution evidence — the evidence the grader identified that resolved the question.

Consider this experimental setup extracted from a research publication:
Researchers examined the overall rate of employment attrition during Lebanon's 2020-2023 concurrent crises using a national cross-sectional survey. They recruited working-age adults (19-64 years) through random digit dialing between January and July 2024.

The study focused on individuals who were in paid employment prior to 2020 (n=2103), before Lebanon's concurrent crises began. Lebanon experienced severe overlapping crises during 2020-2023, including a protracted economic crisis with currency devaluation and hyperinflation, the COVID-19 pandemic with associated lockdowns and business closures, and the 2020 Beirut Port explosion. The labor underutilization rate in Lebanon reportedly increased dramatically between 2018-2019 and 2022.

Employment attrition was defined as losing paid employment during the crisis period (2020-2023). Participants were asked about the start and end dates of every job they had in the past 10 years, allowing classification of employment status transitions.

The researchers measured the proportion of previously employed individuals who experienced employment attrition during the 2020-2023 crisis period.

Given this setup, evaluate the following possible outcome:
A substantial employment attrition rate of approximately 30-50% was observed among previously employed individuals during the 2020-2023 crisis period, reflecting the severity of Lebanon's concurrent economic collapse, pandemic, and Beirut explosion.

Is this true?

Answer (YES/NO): NO